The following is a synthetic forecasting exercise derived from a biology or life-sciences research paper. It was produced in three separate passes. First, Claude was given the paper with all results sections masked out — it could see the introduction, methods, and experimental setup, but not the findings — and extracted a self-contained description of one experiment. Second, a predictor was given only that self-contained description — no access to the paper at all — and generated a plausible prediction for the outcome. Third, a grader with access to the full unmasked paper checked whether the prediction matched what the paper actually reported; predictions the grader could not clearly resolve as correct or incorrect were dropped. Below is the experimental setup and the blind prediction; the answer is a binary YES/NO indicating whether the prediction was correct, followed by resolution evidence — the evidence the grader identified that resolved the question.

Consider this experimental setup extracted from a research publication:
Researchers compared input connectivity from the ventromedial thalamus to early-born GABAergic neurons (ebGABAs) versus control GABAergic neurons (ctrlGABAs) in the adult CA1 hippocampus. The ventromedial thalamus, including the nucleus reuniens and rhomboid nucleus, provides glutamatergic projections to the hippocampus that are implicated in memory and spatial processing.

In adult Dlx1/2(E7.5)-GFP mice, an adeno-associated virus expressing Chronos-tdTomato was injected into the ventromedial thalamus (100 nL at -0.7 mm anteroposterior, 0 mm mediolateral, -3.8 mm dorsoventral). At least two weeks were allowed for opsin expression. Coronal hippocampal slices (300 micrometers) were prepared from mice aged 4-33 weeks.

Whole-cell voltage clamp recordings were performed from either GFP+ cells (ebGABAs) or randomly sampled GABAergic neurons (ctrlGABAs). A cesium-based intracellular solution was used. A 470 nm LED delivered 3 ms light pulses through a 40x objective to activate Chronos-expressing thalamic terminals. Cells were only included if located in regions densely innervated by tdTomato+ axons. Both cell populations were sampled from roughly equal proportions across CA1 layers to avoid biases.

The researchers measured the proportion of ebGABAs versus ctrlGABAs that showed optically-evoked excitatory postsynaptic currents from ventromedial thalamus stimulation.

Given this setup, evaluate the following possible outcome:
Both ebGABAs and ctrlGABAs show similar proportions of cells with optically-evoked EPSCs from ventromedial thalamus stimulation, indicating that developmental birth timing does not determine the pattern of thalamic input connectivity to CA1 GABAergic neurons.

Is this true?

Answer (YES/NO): NO